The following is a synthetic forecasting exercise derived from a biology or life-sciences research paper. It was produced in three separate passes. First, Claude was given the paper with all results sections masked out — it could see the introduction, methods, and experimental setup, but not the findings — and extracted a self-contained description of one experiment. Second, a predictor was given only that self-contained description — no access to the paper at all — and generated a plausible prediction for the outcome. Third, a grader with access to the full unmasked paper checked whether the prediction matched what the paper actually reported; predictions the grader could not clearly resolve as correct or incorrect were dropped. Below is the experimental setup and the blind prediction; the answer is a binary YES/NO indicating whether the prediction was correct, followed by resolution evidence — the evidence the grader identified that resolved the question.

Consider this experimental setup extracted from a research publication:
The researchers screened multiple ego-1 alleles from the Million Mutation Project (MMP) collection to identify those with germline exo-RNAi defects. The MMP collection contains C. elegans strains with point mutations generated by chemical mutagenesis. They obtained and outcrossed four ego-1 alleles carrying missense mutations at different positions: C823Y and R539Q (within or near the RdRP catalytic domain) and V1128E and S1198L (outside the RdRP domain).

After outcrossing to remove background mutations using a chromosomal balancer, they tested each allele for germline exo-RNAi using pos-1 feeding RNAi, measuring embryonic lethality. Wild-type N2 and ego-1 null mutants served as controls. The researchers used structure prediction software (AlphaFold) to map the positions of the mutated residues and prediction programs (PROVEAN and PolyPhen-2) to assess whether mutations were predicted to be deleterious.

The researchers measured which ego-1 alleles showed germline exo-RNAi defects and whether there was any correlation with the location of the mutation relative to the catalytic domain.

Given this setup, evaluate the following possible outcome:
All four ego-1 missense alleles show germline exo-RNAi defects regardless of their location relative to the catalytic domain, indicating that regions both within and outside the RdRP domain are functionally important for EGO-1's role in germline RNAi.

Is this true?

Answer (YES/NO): YES